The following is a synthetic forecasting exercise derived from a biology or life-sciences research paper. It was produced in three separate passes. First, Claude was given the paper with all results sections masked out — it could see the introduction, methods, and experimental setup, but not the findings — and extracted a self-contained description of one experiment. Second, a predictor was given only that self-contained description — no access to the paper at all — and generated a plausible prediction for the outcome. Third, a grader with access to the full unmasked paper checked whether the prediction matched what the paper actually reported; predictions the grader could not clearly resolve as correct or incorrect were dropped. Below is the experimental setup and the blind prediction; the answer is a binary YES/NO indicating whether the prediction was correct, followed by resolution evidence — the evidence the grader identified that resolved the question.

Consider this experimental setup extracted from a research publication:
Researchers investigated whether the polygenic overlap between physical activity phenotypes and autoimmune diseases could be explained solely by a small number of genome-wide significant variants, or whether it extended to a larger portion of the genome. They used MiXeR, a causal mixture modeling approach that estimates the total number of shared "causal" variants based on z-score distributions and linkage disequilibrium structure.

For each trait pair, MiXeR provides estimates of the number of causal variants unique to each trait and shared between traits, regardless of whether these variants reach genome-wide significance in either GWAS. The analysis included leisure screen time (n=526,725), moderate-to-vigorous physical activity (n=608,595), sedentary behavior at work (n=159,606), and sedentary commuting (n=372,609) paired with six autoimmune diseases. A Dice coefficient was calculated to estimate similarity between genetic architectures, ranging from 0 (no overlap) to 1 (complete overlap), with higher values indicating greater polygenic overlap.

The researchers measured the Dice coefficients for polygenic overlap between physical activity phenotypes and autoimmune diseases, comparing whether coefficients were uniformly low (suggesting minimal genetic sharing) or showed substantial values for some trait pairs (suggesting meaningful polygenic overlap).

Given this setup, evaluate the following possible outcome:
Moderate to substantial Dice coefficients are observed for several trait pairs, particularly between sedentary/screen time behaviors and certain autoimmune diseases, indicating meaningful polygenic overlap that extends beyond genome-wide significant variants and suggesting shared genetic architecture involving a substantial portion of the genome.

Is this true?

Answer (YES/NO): YES